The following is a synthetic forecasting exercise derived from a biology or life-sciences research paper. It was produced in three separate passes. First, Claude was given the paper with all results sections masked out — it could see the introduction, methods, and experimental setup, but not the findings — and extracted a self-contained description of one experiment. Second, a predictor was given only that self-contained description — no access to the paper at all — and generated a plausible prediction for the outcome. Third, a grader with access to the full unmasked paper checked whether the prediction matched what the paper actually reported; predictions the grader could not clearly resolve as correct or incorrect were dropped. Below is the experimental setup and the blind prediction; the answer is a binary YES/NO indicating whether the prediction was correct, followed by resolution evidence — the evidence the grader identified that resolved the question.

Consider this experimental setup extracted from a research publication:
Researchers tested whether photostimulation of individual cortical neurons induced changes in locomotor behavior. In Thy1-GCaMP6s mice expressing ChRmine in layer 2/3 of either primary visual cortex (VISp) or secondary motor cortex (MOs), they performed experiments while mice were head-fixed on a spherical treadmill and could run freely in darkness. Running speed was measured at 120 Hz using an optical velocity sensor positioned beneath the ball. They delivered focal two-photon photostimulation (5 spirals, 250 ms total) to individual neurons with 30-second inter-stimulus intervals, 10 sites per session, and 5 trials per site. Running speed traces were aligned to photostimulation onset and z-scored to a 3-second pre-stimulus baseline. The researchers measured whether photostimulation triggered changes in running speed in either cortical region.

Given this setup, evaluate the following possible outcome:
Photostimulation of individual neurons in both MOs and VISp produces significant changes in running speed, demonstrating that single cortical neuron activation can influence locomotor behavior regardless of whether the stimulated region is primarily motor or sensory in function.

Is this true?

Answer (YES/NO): NO